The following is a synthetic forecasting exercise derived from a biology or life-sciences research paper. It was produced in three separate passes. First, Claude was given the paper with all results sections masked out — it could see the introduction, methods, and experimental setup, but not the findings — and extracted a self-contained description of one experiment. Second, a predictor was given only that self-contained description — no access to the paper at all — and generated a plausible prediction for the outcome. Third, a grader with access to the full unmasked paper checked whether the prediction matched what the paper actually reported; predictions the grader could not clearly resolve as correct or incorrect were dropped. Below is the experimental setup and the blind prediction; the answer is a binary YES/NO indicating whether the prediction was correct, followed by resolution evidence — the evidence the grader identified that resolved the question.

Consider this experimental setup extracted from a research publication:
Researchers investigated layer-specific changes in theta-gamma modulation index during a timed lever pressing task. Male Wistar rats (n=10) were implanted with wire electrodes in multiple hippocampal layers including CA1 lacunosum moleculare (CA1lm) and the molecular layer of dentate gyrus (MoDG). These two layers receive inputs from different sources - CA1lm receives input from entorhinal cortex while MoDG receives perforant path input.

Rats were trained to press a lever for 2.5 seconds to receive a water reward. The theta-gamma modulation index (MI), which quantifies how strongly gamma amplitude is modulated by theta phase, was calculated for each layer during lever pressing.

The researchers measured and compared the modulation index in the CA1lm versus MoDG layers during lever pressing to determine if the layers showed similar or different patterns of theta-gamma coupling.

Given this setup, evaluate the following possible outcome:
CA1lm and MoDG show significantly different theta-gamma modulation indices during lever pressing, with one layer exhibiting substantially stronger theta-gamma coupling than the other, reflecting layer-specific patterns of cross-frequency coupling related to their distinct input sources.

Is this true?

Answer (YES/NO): NO